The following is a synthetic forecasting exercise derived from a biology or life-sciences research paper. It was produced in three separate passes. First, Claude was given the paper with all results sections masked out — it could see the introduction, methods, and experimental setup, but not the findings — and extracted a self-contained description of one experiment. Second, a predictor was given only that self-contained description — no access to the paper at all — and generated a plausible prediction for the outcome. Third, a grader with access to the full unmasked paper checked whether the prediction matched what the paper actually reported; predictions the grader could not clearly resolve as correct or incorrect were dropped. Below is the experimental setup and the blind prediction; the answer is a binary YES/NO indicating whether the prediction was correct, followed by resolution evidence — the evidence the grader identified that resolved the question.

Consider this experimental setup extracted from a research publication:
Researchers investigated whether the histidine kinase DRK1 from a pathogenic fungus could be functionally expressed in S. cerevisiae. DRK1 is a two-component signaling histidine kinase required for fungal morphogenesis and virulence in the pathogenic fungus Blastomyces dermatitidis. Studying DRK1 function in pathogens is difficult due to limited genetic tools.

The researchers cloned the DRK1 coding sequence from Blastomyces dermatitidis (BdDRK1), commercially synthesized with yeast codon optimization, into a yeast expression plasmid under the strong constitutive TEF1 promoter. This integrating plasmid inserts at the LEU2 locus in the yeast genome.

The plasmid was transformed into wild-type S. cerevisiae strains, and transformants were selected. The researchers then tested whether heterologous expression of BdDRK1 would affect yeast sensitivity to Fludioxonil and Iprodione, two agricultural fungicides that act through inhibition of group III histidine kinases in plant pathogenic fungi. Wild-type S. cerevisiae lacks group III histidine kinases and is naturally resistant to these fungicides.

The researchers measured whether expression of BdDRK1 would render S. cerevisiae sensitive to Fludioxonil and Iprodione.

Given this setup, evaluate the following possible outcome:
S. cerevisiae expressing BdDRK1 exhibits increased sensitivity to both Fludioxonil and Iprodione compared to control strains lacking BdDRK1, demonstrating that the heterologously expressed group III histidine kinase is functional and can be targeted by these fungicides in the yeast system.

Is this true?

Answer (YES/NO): YES